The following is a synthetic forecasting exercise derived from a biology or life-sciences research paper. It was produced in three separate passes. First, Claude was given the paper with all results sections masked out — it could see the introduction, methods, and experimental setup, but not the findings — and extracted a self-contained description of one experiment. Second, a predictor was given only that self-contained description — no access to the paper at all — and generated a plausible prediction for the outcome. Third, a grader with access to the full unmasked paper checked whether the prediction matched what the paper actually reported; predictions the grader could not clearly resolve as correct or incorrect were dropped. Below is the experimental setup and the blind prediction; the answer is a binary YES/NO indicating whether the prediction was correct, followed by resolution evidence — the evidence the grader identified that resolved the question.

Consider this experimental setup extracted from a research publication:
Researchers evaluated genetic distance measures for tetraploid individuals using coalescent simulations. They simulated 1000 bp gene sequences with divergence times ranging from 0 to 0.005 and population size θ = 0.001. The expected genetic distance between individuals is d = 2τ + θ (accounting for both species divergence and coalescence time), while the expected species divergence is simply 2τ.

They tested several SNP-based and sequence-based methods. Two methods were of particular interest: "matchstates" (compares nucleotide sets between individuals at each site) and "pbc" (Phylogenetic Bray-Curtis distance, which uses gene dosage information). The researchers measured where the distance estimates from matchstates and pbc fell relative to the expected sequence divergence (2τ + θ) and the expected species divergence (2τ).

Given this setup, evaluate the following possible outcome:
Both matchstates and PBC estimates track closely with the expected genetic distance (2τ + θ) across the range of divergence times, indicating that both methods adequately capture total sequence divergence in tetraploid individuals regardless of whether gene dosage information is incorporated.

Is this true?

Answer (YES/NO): NO